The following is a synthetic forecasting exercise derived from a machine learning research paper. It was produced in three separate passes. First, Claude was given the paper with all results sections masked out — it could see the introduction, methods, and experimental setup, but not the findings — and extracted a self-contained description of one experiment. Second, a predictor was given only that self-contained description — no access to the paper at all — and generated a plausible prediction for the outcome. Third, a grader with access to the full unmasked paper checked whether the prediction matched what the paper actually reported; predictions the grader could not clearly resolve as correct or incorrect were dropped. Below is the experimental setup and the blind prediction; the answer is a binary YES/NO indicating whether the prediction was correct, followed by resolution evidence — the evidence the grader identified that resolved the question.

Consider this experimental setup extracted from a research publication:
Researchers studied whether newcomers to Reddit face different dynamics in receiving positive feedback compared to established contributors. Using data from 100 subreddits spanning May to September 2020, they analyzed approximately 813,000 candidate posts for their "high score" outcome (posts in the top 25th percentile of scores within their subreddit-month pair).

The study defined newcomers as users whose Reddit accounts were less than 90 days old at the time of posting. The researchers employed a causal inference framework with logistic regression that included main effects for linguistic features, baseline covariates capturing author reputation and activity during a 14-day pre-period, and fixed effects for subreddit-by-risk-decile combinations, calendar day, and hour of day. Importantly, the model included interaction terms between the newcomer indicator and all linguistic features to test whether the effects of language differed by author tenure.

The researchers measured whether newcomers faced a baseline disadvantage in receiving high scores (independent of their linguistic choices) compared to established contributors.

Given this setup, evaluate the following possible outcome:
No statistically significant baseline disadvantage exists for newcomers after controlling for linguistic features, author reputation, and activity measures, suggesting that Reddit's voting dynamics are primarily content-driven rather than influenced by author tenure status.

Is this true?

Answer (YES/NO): NO